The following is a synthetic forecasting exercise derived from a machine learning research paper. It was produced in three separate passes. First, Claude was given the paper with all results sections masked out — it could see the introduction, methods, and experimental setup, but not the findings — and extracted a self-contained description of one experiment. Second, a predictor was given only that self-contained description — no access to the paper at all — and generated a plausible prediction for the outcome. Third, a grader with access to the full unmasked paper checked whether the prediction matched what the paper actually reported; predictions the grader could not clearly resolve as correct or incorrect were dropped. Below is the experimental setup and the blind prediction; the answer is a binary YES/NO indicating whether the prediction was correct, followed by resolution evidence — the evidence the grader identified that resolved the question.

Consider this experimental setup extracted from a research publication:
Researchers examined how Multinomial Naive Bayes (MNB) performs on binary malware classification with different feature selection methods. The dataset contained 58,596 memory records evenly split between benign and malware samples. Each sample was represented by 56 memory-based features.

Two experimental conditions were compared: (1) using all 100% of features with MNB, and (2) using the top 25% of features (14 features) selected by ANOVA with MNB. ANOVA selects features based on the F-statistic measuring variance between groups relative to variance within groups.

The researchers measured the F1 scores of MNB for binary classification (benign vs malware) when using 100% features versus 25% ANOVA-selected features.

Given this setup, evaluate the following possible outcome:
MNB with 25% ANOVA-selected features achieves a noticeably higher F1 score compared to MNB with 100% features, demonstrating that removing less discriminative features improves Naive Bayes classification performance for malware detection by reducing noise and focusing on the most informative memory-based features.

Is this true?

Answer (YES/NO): YES